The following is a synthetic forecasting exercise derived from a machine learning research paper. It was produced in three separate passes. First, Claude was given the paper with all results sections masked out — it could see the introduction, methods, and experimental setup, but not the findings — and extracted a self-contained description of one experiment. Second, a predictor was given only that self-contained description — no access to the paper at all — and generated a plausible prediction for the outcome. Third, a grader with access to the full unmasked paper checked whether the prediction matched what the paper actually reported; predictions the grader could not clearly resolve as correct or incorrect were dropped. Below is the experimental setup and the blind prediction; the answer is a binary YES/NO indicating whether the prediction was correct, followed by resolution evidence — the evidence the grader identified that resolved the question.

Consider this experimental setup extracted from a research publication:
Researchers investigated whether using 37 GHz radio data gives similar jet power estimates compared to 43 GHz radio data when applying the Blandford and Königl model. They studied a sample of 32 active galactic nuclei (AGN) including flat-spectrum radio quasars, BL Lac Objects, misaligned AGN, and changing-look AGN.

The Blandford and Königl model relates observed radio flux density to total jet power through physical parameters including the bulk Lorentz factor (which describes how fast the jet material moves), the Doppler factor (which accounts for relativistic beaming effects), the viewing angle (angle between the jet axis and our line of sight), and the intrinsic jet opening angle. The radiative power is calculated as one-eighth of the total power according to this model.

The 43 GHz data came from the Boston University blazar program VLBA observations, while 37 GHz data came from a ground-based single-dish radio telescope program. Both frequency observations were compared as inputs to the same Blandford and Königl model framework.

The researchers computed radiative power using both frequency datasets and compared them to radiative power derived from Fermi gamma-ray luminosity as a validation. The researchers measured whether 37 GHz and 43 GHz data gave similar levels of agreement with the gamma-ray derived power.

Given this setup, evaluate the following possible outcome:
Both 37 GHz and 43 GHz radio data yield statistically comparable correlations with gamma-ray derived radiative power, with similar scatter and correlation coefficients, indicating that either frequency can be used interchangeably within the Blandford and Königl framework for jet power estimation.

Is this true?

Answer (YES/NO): YES